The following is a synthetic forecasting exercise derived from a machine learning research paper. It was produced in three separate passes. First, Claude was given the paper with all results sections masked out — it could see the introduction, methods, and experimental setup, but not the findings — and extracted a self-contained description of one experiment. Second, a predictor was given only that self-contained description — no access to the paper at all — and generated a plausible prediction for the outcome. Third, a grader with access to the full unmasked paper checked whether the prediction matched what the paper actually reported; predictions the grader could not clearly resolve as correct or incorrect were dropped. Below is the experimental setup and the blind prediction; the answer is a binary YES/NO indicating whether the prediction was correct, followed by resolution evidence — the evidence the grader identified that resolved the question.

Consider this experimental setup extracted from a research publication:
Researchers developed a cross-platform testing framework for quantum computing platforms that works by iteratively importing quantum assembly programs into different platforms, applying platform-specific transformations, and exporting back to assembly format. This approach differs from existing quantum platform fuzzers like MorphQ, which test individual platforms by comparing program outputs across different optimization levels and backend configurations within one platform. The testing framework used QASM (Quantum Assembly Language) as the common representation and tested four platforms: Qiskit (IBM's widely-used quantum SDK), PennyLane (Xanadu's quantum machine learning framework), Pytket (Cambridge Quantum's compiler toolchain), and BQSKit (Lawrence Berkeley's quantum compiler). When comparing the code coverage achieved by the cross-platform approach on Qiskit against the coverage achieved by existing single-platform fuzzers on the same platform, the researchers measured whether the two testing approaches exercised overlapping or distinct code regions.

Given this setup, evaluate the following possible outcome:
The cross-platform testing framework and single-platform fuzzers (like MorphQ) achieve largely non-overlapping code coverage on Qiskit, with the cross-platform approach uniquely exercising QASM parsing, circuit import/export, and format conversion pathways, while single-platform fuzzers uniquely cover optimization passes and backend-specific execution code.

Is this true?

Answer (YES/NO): NO